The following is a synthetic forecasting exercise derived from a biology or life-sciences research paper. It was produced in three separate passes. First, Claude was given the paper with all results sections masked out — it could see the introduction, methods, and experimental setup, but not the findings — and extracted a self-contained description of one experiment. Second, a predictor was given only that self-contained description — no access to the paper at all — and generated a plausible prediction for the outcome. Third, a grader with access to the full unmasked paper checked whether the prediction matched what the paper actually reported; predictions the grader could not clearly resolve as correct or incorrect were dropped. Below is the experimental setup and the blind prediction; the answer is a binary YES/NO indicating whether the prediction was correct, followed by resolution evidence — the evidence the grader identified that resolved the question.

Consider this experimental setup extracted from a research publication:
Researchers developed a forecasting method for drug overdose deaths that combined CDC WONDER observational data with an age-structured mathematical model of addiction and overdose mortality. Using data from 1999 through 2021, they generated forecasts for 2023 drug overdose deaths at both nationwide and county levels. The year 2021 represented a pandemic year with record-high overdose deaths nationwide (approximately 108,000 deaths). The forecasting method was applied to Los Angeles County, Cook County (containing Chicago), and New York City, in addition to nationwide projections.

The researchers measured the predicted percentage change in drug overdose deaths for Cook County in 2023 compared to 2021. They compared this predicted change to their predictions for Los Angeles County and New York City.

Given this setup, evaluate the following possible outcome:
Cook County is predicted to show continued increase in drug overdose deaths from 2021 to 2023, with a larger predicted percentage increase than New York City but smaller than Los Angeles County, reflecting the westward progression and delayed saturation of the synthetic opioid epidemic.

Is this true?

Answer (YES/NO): NO